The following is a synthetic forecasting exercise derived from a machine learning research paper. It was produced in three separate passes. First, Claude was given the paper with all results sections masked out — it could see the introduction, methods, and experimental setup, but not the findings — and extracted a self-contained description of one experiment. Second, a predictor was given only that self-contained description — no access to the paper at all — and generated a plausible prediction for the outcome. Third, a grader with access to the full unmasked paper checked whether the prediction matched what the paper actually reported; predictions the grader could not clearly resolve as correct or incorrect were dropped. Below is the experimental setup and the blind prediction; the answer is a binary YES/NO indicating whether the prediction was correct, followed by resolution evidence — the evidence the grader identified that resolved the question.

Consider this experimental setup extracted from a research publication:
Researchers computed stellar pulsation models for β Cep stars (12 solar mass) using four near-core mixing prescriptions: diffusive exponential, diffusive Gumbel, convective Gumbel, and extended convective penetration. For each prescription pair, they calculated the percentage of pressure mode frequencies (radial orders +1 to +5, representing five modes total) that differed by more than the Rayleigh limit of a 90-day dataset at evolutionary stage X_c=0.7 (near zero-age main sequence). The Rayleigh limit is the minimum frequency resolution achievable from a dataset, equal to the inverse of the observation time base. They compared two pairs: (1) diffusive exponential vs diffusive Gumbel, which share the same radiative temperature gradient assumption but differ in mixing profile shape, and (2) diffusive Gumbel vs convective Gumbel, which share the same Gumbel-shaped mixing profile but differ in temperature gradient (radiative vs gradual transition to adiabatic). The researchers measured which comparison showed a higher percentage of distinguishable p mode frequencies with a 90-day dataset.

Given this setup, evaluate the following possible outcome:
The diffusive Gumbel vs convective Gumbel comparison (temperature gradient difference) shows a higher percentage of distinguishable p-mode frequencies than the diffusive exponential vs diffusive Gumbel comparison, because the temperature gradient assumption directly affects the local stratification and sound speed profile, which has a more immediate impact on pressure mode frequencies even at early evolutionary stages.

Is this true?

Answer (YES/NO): YES